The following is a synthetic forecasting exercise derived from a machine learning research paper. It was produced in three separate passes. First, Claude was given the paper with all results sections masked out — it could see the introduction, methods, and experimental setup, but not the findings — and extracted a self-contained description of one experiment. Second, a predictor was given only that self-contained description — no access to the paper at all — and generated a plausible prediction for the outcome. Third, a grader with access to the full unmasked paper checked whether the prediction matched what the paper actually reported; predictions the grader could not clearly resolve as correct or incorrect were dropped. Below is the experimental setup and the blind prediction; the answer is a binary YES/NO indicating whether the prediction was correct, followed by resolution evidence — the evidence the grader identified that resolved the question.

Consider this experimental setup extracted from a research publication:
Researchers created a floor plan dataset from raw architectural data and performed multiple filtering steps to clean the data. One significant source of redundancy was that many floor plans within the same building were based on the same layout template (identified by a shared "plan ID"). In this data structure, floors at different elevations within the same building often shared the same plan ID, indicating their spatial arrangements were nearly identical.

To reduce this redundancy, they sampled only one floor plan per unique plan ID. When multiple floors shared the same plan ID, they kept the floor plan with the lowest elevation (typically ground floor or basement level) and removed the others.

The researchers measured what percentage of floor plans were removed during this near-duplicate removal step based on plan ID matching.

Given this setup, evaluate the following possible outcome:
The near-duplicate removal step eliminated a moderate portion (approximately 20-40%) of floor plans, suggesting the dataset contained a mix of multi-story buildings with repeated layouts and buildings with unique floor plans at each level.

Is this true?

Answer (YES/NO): YES